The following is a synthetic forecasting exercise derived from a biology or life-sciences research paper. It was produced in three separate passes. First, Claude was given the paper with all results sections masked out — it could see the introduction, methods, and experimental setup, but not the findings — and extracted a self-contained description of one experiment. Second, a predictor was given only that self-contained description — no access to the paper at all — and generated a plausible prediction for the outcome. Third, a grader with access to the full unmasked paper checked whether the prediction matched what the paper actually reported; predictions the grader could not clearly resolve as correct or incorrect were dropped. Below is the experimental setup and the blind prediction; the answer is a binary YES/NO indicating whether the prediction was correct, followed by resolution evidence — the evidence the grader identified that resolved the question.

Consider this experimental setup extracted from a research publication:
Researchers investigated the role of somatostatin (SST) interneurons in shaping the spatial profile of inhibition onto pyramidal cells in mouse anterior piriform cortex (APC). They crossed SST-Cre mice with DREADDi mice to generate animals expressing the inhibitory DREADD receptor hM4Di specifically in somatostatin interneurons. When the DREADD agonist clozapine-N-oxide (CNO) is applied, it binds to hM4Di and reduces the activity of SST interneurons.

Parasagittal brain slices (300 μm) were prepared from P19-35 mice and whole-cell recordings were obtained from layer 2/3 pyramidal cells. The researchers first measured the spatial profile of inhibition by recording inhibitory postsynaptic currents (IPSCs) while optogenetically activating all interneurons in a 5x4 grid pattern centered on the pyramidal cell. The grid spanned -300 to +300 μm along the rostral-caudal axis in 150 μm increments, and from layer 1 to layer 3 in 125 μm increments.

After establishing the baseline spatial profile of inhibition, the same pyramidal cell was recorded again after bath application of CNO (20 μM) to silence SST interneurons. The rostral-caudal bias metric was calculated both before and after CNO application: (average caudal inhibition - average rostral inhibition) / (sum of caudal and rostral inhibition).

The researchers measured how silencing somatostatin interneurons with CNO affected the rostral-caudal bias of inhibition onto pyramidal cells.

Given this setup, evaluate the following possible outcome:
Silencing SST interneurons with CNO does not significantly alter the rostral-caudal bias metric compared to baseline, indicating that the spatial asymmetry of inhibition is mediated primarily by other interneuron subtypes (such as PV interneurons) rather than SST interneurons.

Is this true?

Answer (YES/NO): NO